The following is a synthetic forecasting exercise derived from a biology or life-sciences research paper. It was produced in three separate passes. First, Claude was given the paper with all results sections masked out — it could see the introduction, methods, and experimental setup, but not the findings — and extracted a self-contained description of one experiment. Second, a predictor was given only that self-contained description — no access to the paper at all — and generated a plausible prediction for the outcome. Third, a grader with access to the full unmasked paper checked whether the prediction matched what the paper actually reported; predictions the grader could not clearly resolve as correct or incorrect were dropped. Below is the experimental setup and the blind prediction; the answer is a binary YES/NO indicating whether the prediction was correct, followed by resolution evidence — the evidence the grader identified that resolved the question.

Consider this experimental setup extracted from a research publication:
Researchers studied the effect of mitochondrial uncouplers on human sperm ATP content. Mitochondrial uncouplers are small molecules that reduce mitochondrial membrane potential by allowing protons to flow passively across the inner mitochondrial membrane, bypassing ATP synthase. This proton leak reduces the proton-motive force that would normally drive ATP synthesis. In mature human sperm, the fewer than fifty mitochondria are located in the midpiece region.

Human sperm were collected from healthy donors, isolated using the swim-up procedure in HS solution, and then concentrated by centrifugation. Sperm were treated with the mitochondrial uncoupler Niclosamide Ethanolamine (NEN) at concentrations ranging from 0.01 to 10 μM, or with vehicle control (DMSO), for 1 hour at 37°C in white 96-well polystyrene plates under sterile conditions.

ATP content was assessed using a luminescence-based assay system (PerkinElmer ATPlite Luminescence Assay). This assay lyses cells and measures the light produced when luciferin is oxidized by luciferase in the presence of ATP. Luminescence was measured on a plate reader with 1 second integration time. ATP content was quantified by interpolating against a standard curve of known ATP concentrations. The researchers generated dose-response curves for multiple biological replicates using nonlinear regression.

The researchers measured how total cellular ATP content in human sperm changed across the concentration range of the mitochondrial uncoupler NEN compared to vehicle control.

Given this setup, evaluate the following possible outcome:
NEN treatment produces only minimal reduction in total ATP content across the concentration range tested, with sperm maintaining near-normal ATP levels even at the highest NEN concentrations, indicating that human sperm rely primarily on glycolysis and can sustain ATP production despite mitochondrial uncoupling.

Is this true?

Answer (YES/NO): NO